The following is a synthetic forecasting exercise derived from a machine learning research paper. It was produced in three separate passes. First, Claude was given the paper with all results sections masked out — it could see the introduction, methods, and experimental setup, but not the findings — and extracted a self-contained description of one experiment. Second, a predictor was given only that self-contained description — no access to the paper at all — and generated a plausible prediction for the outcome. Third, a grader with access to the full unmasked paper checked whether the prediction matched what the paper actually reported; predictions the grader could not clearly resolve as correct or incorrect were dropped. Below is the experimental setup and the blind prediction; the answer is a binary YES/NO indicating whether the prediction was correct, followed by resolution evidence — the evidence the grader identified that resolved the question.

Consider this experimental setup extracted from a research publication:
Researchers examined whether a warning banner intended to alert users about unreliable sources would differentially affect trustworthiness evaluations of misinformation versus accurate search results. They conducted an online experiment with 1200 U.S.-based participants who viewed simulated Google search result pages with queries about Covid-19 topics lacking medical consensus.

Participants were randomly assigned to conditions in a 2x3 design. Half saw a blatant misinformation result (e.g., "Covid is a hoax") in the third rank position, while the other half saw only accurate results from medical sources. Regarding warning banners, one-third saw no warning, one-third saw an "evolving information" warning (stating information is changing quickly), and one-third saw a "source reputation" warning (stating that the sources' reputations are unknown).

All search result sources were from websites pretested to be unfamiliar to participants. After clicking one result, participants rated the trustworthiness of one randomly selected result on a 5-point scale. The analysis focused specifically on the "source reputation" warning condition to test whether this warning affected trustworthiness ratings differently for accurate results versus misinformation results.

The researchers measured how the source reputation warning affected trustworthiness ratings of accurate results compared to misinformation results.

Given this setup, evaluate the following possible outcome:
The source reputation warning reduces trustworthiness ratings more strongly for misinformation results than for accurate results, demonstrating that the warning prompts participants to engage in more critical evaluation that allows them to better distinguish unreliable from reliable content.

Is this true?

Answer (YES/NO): NO